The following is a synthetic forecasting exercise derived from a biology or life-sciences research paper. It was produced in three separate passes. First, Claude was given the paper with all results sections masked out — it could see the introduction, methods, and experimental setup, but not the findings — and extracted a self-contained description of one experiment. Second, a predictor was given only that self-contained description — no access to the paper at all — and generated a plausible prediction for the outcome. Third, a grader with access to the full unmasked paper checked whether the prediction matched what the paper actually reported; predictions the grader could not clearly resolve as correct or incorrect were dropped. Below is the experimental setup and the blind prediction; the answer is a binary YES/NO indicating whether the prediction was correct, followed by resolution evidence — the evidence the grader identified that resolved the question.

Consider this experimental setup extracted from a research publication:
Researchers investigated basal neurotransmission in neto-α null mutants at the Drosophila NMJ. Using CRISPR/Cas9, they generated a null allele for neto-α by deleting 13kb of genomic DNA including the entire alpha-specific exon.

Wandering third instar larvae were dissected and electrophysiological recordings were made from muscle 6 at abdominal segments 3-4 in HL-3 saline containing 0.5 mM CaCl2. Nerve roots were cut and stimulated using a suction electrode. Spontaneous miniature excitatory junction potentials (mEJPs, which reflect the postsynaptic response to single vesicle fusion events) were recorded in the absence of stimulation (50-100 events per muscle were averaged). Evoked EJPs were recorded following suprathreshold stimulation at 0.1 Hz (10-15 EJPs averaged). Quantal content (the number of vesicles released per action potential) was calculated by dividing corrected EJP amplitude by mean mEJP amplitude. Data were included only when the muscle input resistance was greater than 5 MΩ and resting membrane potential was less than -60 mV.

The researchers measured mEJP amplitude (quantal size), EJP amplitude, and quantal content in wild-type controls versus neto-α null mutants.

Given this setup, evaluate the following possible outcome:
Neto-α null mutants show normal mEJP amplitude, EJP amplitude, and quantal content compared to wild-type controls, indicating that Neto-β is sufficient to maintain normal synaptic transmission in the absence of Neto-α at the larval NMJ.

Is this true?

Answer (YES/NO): NO